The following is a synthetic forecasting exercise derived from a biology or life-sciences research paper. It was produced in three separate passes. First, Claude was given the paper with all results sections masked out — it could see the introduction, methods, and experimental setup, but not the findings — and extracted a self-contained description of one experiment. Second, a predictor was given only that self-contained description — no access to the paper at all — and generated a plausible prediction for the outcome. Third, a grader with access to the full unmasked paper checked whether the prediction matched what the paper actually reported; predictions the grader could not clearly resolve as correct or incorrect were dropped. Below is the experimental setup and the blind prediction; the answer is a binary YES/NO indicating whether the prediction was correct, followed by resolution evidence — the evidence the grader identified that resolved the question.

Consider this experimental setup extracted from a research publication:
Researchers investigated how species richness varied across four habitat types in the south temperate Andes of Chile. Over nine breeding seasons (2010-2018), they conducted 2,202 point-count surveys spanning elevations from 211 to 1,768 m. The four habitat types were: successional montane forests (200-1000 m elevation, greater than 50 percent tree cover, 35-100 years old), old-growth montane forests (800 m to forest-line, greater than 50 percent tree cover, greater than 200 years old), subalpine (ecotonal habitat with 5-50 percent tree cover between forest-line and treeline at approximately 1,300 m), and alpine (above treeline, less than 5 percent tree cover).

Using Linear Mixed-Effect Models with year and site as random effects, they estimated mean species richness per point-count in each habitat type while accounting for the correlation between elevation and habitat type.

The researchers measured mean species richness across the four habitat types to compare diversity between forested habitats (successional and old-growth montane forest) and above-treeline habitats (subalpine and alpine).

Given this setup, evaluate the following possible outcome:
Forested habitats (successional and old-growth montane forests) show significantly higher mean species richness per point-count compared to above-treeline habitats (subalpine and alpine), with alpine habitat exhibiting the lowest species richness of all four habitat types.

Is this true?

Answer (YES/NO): NO